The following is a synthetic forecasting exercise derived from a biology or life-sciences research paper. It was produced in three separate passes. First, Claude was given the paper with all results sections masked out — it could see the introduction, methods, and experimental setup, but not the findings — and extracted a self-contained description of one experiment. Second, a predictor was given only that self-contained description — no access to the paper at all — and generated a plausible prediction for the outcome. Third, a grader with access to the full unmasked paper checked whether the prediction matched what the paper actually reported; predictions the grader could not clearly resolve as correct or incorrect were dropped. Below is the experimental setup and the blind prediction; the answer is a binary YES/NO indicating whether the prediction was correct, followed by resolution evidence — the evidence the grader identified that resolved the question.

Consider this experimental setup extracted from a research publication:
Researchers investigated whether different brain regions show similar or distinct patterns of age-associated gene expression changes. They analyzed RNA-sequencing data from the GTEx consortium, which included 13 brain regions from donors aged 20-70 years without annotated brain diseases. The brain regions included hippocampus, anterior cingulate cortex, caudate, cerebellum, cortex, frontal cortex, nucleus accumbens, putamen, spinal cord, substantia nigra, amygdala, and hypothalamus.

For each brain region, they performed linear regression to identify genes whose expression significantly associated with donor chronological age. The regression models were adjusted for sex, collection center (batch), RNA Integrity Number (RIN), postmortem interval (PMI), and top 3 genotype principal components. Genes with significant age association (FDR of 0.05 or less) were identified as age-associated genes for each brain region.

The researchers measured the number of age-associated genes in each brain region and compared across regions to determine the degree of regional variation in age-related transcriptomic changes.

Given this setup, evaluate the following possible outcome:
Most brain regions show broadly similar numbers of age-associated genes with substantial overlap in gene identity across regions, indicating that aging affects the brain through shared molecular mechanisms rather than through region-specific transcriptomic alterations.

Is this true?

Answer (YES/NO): NO